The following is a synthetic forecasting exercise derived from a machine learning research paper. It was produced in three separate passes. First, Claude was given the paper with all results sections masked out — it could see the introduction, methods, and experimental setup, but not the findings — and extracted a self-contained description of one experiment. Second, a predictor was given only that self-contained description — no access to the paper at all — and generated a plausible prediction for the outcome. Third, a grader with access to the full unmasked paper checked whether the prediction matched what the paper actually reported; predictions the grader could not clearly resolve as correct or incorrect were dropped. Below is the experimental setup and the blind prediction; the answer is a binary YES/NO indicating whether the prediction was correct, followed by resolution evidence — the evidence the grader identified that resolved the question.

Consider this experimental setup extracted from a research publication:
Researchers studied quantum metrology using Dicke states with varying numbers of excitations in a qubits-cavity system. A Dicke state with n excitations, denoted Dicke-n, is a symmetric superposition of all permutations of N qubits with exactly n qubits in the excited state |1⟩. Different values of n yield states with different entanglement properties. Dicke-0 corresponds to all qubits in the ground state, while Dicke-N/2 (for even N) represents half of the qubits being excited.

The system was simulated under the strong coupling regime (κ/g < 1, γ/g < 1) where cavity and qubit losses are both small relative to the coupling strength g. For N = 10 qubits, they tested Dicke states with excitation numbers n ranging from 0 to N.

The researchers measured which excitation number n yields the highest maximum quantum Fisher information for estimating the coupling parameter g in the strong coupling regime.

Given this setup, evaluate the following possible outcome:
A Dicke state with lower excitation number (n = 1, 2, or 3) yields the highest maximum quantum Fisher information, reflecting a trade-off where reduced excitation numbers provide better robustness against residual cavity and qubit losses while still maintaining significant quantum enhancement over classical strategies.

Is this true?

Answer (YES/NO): NO